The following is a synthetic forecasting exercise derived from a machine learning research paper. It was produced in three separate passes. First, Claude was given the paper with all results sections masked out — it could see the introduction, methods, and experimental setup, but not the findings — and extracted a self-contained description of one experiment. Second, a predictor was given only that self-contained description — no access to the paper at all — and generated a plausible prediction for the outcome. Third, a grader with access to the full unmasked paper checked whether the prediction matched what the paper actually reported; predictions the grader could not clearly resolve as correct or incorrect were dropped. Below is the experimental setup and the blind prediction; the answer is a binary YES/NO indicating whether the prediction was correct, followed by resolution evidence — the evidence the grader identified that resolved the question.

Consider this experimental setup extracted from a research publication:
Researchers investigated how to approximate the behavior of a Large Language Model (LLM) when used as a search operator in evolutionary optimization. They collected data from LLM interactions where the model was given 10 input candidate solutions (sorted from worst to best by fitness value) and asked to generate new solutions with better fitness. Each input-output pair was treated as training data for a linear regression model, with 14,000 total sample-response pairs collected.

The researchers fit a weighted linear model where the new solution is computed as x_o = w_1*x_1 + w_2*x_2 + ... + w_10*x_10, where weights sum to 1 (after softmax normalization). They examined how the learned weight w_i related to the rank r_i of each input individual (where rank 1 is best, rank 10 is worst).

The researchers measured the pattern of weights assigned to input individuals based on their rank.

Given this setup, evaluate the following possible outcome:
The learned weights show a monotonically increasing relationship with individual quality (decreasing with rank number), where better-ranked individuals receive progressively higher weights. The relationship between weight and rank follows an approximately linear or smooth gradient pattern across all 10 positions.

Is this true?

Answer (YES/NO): NO